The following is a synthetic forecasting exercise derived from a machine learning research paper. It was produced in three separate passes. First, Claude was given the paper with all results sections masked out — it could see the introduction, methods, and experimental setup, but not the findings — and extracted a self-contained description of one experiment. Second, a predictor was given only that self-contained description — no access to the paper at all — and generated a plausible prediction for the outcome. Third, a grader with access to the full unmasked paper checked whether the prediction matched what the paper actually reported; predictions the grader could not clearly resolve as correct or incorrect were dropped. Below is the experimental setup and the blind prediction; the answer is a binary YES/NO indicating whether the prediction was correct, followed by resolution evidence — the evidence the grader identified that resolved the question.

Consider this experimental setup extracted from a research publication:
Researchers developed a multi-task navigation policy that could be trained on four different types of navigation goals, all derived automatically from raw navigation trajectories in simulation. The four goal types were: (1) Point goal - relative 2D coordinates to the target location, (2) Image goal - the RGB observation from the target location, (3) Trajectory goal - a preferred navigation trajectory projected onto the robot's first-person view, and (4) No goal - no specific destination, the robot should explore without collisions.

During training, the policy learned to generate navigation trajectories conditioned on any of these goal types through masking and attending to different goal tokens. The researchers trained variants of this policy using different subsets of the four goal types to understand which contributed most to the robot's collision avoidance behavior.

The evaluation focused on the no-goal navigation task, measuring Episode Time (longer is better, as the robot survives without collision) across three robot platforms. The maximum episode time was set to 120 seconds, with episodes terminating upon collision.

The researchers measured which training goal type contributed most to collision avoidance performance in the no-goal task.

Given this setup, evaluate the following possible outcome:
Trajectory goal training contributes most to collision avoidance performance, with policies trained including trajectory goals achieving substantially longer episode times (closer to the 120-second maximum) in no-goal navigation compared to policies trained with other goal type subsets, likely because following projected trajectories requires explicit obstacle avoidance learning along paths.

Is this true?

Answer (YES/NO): NO